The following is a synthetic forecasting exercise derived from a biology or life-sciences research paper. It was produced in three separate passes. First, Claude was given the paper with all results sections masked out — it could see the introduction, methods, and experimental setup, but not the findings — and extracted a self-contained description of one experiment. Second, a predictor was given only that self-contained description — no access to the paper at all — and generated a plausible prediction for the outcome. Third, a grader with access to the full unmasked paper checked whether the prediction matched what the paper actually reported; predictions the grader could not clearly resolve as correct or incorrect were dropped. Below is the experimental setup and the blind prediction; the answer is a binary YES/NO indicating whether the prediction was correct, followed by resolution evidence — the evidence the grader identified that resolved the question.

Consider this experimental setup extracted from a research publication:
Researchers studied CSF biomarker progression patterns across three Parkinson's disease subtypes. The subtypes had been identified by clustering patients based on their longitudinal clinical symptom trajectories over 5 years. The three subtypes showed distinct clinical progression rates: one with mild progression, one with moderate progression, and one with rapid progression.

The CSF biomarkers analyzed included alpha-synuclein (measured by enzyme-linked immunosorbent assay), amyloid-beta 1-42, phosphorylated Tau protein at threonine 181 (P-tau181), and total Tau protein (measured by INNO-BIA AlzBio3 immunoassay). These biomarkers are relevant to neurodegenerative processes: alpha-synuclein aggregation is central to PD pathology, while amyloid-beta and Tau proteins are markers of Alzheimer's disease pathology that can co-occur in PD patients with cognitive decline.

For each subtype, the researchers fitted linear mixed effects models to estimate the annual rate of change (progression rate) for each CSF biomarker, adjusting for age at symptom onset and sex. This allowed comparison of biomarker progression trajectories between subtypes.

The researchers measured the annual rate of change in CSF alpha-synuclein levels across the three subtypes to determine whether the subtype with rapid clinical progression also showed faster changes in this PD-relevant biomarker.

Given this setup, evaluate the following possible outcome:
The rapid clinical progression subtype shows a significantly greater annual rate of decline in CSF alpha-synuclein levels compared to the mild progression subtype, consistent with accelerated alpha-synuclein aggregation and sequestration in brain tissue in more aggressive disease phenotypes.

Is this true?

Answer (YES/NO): NO